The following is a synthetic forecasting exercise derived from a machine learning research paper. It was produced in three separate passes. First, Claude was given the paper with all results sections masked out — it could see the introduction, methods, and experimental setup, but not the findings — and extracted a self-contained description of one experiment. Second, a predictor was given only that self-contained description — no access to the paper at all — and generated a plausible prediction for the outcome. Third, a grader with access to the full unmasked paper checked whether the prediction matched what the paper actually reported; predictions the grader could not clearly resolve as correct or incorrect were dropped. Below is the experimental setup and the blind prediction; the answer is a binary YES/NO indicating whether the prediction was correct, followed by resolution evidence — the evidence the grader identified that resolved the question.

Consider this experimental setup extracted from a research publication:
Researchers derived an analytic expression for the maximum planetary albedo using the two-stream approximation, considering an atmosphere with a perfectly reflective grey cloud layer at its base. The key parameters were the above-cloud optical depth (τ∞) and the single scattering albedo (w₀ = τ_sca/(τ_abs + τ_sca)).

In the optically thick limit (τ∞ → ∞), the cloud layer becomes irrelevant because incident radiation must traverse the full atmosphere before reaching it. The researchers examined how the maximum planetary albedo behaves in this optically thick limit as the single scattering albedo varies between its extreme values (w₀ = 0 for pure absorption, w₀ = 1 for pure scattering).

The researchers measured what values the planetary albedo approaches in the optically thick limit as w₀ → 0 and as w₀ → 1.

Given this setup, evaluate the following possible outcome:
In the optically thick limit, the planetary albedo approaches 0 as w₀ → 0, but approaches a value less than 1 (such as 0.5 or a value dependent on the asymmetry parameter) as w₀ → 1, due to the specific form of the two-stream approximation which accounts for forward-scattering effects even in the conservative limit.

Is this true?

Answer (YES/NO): NO